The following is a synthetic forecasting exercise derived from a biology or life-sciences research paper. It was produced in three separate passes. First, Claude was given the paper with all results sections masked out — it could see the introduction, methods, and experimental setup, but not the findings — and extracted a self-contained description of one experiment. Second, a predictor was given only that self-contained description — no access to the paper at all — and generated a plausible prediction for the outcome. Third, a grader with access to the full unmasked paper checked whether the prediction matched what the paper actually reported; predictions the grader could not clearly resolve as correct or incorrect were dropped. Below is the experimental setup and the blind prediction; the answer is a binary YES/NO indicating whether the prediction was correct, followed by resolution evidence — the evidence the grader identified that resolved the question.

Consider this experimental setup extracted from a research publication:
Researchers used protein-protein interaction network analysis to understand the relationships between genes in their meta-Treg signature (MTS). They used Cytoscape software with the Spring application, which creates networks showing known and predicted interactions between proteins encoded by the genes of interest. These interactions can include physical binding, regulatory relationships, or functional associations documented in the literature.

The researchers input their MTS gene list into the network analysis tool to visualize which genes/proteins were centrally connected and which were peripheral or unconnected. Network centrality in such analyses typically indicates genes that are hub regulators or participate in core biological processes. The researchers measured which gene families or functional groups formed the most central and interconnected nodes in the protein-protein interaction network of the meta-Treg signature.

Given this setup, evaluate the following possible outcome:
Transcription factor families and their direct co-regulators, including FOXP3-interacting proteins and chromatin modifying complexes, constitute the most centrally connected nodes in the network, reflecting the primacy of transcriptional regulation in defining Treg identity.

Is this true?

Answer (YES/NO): NO